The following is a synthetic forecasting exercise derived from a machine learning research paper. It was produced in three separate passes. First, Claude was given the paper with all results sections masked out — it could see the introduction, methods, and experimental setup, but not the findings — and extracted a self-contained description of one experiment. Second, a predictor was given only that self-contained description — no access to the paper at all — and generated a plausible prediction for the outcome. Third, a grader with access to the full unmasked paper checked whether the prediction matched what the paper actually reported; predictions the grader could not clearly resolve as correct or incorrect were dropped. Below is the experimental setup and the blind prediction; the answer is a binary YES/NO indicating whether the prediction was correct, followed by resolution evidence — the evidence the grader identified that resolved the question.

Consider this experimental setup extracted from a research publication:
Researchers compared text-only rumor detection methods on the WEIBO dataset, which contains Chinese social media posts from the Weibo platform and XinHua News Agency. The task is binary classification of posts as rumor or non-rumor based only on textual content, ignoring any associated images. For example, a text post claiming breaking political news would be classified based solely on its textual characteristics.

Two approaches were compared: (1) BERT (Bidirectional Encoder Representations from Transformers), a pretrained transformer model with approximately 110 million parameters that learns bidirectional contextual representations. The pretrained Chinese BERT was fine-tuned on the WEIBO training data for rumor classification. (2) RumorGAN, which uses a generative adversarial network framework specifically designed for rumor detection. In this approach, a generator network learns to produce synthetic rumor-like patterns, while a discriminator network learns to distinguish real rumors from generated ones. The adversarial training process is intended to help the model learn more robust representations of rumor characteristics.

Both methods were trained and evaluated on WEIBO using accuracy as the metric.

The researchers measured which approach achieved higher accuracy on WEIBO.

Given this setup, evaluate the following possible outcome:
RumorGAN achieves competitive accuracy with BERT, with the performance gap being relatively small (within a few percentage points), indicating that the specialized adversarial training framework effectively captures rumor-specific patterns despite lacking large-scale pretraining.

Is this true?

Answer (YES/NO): NO